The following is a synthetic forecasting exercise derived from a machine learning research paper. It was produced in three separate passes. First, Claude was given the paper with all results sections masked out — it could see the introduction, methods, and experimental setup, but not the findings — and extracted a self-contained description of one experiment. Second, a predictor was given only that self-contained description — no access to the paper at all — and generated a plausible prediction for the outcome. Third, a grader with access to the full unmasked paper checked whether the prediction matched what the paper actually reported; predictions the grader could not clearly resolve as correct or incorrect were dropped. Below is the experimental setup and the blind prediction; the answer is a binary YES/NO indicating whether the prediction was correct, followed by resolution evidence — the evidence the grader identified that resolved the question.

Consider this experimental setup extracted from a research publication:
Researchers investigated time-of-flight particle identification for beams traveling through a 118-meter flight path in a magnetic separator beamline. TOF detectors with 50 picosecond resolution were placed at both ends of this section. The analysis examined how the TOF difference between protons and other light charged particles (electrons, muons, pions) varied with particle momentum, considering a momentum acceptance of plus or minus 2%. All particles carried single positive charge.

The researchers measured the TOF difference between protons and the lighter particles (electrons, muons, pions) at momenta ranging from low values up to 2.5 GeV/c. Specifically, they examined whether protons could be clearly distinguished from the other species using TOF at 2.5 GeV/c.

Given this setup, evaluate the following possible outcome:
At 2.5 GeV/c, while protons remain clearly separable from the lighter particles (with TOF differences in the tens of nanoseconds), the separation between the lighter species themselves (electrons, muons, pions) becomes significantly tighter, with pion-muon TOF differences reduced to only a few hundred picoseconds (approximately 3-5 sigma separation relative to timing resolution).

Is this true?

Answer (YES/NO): YES